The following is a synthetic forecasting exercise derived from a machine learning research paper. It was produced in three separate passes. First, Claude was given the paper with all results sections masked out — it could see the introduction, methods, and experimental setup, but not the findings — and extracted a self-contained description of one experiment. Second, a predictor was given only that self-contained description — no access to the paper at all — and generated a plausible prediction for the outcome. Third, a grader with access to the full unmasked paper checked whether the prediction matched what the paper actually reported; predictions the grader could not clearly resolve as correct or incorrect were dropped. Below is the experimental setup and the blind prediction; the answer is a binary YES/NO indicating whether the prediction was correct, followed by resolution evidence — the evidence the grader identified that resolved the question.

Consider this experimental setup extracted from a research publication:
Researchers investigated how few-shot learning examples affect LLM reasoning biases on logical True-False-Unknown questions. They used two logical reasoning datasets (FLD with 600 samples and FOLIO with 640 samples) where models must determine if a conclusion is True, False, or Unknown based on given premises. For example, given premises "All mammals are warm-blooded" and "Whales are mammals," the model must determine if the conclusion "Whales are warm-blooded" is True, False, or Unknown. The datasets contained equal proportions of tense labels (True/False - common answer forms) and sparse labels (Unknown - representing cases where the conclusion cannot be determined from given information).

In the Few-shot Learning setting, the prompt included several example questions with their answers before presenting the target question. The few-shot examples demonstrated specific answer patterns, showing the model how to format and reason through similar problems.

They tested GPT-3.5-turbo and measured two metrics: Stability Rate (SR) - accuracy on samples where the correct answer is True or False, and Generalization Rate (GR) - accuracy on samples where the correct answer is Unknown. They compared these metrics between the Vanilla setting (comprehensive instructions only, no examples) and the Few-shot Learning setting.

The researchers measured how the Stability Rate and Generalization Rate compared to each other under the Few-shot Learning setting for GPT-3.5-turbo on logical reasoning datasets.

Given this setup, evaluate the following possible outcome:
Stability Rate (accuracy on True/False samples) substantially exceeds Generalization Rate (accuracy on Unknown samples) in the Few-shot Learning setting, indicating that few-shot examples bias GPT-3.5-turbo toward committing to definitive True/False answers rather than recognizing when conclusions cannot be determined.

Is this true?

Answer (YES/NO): YES